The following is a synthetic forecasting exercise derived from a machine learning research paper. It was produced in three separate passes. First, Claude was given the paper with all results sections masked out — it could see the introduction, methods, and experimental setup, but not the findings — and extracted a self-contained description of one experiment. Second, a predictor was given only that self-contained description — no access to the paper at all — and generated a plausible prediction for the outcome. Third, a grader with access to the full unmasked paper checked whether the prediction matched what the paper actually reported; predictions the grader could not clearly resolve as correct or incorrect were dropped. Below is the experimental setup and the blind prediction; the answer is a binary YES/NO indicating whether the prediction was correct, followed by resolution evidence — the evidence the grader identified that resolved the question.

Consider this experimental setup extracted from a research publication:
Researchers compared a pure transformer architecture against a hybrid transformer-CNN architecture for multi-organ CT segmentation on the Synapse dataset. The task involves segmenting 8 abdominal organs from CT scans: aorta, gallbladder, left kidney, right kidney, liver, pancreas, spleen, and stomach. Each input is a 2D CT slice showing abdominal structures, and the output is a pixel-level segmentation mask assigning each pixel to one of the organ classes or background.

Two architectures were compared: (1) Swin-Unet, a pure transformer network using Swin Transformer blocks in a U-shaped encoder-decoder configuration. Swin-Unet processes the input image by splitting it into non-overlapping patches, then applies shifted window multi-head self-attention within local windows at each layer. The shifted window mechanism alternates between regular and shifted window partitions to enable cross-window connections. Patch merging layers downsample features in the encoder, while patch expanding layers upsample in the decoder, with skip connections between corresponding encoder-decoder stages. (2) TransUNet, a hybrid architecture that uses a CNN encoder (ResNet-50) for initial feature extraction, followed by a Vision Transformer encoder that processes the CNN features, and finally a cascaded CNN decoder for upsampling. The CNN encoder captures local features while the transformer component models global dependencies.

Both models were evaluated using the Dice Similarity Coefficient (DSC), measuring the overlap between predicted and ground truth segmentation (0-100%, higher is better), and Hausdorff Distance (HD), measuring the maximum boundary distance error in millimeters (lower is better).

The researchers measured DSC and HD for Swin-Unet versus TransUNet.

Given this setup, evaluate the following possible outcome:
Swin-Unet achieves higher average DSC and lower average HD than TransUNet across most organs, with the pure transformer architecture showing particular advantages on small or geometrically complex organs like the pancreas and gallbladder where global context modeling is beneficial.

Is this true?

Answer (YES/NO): NO